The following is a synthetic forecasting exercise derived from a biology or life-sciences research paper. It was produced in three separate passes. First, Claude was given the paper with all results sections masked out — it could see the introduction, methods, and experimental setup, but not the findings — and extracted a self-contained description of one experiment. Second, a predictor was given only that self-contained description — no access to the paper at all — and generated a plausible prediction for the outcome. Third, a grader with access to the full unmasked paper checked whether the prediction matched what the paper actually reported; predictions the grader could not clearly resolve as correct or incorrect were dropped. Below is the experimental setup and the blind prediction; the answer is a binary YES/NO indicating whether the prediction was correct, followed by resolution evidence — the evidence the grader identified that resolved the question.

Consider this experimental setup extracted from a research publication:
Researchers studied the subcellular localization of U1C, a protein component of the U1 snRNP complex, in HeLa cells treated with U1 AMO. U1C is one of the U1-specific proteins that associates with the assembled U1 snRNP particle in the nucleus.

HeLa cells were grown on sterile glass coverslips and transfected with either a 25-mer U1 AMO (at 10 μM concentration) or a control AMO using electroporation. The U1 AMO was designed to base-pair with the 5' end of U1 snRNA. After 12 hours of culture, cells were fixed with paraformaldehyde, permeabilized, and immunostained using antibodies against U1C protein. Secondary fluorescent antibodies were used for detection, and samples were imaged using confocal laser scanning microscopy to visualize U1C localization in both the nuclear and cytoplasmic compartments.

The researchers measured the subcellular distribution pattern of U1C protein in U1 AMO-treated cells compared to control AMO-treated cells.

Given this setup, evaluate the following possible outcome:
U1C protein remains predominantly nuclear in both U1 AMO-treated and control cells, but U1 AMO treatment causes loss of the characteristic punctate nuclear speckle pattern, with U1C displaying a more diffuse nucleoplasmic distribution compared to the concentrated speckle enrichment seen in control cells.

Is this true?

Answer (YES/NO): NO